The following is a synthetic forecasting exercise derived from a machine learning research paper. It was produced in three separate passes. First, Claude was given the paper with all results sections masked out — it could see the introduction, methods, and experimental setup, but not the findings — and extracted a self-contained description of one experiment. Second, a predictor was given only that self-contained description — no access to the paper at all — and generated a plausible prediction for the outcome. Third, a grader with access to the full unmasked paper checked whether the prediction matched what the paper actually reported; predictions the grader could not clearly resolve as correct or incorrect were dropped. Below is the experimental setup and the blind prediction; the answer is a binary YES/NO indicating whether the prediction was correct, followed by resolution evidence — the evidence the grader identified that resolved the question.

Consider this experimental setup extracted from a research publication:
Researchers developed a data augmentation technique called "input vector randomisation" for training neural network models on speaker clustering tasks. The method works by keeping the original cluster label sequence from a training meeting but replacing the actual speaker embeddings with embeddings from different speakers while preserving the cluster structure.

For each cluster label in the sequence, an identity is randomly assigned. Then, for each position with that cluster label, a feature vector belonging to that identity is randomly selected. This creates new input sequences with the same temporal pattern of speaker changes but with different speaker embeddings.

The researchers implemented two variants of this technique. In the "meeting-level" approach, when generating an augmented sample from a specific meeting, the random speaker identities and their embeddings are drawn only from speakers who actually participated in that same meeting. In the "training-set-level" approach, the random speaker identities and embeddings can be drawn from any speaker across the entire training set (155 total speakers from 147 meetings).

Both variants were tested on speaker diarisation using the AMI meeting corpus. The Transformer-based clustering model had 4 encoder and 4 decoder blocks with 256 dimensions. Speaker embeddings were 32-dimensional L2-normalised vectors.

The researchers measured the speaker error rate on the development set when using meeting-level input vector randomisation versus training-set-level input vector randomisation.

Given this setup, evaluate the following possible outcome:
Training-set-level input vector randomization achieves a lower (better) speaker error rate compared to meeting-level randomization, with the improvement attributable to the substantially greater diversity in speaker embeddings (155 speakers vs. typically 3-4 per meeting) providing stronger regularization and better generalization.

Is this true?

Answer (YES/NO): YES